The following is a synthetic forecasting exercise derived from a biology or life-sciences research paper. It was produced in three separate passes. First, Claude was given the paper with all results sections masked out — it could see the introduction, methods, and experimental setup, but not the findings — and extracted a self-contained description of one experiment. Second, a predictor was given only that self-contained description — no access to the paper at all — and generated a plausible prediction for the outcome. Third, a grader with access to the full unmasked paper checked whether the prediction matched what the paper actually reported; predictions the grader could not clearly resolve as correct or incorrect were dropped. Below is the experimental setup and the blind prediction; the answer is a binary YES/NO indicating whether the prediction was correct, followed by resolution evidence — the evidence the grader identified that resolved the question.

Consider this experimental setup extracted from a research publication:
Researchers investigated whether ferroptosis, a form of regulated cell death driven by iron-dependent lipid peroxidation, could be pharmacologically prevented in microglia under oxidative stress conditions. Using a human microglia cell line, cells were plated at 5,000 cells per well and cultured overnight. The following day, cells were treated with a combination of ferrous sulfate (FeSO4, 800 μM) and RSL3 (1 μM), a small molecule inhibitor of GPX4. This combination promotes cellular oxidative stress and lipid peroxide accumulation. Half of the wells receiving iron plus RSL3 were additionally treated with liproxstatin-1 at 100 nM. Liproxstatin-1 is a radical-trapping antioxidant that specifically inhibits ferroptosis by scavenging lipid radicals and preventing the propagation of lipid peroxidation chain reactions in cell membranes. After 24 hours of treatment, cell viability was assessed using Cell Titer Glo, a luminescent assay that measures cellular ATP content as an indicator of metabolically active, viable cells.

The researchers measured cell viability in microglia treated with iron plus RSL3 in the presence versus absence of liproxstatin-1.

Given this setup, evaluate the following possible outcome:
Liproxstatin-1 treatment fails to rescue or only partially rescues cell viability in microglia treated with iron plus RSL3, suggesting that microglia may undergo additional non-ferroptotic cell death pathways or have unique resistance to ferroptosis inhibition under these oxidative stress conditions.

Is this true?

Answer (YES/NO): NO